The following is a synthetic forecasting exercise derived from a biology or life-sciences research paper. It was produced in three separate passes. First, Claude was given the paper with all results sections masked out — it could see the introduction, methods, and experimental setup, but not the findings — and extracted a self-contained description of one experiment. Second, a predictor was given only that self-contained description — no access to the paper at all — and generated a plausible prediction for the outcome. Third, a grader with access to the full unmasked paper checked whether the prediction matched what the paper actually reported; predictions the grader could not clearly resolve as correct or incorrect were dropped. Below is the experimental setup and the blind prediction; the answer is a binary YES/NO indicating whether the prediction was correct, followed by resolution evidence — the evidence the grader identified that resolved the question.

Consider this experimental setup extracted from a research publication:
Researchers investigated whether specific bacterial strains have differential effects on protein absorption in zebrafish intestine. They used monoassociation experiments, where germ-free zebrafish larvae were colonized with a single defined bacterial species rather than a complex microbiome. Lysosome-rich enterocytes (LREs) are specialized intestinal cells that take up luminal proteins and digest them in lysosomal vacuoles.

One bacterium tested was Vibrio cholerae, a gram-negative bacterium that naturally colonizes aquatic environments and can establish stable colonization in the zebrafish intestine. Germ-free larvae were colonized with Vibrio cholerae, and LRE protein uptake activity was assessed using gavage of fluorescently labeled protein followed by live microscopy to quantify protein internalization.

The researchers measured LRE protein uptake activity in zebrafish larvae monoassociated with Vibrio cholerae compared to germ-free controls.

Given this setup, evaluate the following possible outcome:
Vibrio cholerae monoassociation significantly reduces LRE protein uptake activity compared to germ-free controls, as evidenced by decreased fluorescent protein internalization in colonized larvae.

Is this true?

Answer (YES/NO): YES